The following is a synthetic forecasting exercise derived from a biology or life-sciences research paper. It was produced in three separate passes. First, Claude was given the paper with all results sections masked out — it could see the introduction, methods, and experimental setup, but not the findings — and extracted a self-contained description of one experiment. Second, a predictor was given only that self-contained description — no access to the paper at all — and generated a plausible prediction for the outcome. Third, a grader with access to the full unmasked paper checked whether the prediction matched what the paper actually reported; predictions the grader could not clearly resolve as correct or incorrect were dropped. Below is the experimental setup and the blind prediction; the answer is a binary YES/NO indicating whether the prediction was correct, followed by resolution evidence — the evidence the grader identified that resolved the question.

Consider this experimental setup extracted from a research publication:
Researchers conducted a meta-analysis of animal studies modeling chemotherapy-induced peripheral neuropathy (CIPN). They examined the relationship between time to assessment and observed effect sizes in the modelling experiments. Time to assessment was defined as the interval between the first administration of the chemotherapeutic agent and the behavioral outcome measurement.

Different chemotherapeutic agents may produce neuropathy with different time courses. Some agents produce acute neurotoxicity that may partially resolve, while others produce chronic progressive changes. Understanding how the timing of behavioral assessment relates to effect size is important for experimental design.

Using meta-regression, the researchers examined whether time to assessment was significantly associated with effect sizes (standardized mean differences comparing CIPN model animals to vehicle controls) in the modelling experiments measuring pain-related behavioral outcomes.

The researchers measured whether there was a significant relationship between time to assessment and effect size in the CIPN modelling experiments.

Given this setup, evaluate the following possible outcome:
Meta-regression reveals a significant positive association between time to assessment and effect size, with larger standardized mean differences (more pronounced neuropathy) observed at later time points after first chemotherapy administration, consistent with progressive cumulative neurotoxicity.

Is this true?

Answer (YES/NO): NO